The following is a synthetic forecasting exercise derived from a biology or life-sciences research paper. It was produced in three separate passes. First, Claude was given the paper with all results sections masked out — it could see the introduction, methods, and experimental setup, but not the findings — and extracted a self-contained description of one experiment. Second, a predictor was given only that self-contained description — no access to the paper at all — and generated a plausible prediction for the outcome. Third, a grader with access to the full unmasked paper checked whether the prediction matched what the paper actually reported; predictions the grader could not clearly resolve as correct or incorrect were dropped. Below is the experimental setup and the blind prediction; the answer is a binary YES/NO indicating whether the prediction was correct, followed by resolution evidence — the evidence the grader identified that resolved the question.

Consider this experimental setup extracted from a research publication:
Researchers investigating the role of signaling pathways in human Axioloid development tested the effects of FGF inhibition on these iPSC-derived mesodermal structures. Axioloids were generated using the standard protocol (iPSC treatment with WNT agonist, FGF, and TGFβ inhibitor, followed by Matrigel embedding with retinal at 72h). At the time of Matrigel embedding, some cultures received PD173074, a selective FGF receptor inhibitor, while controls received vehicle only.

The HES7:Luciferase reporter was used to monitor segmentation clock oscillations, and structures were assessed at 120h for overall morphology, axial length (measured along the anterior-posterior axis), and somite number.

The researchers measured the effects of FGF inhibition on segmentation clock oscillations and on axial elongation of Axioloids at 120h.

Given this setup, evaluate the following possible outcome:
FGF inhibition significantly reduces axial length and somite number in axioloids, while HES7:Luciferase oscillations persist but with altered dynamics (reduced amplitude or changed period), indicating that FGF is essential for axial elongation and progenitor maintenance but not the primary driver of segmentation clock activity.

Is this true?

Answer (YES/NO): YES